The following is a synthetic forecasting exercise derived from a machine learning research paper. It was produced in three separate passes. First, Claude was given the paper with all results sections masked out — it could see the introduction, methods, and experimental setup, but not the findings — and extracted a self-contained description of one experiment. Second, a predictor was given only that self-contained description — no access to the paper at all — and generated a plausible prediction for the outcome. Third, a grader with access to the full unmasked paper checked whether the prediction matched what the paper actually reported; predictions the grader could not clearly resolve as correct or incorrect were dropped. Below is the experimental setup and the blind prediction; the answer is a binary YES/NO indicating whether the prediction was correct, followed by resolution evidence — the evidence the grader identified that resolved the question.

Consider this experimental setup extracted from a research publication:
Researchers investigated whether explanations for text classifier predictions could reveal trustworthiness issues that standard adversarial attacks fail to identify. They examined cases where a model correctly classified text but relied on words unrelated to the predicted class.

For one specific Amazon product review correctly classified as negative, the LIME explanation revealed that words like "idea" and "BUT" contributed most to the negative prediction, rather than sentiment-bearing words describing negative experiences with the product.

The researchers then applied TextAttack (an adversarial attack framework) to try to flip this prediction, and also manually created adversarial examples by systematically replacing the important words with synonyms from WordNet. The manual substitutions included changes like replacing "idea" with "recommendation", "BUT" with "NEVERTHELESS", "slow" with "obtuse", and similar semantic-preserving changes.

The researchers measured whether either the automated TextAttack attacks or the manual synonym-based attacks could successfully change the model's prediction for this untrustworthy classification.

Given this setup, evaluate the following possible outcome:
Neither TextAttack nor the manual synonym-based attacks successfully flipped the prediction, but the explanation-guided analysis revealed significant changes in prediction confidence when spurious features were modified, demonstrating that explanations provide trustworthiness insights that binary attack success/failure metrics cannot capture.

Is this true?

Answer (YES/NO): NO